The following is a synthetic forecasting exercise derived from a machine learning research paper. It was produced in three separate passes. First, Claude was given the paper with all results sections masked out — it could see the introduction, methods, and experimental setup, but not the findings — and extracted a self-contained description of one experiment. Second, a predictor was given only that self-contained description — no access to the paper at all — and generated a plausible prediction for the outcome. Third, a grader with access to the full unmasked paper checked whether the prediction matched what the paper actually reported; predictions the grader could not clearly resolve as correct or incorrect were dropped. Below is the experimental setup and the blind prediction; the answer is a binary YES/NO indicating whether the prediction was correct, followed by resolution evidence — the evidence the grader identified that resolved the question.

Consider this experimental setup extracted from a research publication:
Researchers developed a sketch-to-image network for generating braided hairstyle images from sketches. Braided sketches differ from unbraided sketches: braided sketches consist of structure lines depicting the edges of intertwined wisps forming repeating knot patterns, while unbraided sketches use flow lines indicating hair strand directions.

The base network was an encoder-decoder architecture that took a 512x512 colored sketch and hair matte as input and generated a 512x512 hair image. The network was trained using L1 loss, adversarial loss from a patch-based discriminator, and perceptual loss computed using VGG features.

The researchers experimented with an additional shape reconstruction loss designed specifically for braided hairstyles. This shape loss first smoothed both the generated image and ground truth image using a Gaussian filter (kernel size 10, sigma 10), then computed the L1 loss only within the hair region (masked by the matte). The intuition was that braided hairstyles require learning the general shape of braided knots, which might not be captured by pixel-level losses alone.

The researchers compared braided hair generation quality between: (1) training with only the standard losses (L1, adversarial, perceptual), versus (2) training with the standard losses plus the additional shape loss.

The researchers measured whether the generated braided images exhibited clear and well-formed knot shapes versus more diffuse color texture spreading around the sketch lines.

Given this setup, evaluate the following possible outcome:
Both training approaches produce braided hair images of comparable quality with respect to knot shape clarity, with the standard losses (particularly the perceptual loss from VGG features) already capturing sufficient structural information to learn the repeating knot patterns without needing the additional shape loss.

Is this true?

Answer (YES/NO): NO